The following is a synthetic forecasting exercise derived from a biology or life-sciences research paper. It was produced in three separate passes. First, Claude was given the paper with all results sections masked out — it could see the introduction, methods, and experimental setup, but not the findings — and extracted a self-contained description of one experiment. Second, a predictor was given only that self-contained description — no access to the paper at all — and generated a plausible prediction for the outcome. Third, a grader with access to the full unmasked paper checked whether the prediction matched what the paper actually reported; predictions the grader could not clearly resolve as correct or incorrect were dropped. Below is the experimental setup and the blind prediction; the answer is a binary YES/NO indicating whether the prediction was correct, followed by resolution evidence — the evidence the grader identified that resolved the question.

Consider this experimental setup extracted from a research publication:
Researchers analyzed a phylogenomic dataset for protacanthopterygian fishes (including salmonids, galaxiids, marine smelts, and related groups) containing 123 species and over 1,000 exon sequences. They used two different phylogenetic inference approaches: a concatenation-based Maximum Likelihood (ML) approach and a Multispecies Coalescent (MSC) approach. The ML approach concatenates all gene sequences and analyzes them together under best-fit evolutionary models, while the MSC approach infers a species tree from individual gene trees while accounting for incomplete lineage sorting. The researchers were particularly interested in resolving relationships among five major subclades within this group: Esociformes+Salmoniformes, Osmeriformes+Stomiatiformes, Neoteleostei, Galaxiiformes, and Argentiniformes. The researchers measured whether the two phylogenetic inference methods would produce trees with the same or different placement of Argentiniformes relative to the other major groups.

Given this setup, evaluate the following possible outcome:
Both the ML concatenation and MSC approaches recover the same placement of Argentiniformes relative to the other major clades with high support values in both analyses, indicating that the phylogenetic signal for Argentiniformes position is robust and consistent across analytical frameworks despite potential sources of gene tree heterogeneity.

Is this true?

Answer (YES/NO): NO